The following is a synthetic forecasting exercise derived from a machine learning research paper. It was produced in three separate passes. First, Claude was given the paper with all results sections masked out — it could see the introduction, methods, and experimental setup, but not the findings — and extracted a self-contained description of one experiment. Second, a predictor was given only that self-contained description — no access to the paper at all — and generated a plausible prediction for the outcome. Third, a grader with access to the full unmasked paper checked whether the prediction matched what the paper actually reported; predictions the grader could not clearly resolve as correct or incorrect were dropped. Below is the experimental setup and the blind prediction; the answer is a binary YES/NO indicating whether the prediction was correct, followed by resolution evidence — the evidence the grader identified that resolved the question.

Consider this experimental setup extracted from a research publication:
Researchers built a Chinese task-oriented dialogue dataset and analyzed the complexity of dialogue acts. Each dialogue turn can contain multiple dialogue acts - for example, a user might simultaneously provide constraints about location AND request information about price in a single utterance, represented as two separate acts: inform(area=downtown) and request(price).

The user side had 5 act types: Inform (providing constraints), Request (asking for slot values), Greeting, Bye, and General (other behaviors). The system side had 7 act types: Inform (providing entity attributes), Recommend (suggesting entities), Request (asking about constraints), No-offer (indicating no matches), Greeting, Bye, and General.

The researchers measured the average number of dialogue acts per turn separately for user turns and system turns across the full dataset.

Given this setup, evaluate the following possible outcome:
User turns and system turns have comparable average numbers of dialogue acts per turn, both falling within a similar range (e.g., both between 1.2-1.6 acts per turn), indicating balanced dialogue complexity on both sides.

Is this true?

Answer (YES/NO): NO